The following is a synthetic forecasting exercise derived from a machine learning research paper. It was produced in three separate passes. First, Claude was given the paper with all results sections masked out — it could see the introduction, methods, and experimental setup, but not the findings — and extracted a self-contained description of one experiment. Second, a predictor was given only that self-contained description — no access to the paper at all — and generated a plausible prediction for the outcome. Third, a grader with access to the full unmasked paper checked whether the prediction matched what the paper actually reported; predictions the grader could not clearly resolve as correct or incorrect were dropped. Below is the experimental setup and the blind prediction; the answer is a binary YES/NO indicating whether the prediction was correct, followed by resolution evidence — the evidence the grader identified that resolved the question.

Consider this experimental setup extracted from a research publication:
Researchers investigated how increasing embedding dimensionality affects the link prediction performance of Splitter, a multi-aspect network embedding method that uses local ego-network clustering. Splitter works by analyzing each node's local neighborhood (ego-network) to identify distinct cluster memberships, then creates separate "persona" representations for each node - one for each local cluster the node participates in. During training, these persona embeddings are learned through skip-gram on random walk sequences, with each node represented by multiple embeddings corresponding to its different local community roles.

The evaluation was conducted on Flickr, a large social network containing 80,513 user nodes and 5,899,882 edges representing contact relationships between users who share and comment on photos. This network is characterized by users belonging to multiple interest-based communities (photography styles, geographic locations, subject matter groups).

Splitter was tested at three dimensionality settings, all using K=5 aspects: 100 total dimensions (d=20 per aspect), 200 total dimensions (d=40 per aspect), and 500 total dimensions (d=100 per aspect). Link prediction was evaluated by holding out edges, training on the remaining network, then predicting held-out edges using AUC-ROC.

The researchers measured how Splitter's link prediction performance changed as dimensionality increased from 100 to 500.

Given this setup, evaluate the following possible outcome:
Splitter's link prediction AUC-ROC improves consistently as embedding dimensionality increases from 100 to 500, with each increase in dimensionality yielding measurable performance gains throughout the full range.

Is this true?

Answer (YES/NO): NO